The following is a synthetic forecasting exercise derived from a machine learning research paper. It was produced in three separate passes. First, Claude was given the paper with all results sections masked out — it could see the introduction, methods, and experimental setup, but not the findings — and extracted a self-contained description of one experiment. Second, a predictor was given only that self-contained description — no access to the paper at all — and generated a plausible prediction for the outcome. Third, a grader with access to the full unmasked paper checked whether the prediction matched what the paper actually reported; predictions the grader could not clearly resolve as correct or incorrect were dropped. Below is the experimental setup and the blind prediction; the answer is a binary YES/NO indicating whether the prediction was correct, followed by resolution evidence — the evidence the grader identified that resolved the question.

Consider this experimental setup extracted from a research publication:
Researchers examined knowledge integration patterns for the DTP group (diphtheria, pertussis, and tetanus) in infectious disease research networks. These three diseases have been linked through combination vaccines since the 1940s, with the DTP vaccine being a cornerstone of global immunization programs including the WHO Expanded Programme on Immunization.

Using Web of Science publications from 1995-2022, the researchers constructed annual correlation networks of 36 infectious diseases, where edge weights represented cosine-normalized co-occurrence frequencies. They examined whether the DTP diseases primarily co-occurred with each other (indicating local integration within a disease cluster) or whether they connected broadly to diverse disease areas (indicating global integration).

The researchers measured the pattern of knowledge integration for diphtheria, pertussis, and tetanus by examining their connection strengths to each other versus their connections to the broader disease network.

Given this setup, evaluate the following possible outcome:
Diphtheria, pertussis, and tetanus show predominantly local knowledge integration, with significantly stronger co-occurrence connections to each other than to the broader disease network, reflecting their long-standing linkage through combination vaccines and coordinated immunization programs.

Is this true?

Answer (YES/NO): YES